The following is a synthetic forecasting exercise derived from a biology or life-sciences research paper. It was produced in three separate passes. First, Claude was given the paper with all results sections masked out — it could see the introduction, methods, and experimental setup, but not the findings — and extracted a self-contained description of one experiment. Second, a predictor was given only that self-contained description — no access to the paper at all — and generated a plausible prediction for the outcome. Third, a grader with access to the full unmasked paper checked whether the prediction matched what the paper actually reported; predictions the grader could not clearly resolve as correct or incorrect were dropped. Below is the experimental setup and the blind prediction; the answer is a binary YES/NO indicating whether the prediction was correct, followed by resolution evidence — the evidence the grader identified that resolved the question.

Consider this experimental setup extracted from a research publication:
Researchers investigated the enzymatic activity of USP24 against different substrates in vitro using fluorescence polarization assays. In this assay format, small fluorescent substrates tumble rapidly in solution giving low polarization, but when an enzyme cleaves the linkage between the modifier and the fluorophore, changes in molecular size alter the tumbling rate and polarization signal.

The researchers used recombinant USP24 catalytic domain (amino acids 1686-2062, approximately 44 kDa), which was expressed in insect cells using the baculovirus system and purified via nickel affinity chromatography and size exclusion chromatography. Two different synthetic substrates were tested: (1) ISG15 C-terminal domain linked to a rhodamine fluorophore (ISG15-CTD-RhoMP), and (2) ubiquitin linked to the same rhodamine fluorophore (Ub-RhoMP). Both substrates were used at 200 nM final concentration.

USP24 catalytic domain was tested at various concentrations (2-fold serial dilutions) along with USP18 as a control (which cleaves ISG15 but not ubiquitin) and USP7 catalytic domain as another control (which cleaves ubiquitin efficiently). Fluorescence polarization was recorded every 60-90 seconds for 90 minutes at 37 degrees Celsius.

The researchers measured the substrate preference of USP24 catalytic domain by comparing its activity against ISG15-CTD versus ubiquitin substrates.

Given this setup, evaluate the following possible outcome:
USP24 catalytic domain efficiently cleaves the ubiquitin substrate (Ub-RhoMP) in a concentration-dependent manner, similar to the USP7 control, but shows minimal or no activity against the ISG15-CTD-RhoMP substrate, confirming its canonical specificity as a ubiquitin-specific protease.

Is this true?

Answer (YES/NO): NO